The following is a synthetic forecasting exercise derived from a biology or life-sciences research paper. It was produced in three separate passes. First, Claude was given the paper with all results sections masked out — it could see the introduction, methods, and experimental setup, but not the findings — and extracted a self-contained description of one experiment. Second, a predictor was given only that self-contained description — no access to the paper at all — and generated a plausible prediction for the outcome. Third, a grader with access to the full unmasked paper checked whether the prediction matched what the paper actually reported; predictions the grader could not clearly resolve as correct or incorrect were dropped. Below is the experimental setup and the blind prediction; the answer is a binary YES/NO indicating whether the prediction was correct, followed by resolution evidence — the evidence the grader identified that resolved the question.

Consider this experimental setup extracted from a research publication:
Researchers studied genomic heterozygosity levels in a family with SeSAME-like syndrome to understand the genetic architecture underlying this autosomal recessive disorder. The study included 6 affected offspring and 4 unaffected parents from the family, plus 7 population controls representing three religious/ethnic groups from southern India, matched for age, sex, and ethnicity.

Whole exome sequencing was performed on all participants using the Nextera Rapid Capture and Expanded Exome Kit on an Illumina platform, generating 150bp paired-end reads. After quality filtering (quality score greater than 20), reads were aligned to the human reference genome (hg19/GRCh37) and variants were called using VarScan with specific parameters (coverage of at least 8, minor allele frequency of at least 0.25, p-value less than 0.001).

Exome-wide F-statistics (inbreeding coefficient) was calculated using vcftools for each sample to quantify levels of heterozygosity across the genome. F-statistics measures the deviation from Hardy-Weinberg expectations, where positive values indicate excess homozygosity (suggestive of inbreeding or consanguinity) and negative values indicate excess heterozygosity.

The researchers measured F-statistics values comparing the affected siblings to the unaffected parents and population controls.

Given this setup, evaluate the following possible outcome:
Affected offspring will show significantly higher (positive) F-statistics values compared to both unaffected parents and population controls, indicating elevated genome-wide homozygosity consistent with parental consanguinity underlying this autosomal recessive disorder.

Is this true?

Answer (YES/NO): YES